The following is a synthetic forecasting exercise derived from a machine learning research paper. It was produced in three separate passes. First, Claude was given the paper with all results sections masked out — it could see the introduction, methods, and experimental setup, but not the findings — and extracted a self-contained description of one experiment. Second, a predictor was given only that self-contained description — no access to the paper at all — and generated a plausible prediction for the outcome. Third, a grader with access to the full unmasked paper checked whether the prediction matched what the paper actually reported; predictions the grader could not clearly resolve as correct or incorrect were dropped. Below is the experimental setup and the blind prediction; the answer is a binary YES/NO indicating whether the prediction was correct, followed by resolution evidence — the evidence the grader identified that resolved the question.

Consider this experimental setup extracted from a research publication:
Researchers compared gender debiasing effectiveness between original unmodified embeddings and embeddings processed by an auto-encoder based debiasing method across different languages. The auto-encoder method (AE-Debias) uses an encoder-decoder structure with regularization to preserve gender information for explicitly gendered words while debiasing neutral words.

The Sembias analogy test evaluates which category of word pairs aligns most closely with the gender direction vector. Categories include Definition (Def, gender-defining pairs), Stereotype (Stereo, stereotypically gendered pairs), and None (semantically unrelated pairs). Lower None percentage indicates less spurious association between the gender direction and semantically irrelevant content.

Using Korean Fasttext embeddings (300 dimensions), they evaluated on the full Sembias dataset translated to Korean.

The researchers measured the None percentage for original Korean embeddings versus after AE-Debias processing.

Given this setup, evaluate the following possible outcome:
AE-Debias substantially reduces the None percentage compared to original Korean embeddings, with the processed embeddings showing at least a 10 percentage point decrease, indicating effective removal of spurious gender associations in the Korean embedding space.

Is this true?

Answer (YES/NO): NO